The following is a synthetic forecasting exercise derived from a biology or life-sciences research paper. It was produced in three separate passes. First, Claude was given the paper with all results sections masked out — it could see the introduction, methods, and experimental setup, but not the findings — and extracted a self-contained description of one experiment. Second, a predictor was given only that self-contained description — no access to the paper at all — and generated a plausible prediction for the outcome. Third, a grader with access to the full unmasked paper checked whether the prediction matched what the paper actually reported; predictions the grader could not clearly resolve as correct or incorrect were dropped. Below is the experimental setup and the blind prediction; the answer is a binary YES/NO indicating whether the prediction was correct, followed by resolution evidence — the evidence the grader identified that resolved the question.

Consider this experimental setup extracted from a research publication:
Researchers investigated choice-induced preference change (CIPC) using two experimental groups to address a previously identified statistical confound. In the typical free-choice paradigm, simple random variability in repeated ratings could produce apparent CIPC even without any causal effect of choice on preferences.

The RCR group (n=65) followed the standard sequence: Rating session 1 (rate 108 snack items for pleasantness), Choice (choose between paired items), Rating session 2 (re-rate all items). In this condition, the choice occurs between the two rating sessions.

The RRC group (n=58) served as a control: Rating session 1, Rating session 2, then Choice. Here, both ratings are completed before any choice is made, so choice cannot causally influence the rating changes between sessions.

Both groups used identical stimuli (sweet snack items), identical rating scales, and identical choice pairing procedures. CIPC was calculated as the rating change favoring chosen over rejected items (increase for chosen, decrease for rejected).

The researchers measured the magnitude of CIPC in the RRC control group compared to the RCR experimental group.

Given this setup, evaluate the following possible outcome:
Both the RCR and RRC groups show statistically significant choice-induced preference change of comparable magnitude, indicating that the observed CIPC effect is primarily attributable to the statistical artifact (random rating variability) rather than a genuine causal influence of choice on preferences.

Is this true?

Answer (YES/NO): NO